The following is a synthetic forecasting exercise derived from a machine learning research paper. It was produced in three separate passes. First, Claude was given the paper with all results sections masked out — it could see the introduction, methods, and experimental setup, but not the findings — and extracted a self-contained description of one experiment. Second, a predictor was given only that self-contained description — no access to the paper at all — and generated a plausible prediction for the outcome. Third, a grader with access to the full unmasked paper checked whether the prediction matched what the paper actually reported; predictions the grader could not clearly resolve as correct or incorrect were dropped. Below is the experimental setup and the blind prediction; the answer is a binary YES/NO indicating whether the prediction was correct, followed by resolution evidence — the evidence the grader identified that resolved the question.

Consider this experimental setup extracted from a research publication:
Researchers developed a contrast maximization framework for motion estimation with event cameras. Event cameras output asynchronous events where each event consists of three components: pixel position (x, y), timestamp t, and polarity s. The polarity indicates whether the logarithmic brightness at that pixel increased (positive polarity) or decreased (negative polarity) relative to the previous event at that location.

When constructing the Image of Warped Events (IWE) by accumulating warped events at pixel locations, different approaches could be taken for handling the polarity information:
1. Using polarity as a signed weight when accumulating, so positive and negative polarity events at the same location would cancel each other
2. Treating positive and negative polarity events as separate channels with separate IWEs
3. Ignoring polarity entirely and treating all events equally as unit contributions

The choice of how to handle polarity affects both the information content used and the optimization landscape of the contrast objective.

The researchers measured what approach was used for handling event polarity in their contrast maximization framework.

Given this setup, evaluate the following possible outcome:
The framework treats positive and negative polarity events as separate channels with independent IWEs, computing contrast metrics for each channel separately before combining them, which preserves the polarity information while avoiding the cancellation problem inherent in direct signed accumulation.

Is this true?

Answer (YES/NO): NO